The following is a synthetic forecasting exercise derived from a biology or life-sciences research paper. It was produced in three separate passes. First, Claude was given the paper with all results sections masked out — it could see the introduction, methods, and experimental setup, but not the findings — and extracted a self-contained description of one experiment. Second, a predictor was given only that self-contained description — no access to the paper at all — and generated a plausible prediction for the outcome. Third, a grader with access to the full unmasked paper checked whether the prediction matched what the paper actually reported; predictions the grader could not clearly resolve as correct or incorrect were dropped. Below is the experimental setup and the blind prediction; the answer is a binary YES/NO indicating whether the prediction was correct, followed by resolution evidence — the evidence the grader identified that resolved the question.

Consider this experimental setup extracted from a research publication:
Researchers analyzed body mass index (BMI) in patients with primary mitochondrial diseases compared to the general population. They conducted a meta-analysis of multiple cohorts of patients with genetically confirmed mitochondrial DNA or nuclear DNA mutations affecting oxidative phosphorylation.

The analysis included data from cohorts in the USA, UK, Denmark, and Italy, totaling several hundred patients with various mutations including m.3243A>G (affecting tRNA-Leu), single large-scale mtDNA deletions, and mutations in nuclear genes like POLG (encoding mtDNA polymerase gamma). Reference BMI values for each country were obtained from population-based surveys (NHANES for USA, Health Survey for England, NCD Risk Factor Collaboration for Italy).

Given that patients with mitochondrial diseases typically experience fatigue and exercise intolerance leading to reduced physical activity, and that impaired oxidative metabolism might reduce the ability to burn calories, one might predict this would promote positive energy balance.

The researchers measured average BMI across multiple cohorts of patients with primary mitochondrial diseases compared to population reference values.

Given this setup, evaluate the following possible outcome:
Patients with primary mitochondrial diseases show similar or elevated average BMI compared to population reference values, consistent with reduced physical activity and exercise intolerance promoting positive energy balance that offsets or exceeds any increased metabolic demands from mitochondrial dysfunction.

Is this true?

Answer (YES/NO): NO